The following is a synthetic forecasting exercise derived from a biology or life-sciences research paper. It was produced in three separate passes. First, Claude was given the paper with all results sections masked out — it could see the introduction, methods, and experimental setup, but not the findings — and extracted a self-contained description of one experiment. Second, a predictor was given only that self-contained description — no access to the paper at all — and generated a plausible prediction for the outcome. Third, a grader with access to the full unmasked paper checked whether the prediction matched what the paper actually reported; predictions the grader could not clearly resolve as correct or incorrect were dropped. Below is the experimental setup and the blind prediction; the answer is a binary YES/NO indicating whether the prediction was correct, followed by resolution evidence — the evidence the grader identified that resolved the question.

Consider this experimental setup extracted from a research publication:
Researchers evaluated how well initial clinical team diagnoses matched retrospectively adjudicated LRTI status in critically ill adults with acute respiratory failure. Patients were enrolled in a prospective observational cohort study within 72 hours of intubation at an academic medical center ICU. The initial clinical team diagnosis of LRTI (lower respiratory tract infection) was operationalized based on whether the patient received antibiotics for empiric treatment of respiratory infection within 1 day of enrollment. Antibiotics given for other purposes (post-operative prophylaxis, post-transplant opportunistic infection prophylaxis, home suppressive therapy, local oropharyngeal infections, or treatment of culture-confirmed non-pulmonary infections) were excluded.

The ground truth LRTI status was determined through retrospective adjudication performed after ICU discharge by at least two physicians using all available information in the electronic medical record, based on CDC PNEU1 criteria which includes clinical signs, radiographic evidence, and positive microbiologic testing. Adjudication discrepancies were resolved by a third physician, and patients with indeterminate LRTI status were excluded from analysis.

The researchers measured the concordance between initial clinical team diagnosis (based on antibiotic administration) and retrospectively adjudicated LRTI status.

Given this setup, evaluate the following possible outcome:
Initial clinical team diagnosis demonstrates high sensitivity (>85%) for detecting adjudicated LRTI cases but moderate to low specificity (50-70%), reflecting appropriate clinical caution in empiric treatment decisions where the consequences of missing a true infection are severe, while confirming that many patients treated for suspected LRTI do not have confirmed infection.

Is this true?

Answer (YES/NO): YES